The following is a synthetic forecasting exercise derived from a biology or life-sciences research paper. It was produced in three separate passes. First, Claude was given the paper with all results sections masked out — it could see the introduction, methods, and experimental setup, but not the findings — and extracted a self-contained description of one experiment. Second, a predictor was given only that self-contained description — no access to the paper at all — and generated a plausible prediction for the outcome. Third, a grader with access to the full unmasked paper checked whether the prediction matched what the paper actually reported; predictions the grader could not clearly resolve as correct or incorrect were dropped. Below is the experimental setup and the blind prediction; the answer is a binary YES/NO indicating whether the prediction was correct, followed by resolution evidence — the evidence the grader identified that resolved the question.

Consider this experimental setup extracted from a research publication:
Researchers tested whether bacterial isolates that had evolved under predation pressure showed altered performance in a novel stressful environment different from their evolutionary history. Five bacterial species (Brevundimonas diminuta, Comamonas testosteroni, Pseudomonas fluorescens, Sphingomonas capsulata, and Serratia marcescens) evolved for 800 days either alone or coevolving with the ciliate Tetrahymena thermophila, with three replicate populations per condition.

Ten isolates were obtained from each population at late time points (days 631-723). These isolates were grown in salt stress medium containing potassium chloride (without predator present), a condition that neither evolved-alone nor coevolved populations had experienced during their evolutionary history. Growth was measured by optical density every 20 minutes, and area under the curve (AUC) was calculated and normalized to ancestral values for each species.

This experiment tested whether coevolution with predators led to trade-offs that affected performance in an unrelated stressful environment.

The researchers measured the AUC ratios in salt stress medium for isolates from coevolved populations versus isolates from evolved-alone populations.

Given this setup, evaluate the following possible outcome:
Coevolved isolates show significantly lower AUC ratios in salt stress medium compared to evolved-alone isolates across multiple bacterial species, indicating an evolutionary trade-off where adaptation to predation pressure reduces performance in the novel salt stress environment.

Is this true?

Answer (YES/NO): NO